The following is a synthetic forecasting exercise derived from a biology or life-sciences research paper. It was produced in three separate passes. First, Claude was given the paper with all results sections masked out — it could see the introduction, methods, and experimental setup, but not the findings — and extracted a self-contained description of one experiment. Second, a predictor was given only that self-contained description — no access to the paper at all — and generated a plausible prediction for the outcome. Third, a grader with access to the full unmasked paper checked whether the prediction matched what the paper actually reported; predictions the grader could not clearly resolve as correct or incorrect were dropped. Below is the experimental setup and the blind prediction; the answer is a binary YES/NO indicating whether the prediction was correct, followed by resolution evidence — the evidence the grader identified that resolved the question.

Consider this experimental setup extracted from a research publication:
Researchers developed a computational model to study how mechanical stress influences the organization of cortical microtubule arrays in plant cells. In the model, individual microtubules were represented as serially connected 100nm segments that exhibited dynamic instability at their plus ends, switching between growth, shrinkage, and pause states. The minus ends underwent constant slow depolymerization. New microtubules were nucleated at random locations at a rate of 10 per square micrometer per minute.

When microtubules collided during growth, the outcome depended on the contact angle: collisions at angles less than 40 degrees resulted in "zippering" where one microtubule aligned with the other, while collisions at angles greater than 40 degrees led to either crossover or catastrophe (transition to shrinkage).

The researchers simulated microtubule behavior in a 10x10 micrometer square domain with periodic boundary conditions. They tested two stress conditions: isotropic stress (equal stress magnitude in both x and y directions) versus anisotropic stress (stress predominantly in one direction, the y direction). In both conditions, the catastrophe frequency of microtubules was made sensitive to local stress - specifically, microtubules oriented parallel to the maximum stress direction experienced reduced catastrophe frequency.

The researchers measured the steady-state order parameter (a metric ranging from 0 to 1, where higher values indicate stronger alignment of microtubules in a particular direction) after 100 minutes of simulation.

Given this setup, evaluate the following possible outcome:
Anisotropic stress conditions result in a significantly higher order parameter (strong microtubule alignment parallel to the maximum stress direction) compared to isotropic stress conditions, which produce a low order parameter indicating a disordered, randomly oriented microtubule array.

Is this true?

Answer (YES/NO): YES